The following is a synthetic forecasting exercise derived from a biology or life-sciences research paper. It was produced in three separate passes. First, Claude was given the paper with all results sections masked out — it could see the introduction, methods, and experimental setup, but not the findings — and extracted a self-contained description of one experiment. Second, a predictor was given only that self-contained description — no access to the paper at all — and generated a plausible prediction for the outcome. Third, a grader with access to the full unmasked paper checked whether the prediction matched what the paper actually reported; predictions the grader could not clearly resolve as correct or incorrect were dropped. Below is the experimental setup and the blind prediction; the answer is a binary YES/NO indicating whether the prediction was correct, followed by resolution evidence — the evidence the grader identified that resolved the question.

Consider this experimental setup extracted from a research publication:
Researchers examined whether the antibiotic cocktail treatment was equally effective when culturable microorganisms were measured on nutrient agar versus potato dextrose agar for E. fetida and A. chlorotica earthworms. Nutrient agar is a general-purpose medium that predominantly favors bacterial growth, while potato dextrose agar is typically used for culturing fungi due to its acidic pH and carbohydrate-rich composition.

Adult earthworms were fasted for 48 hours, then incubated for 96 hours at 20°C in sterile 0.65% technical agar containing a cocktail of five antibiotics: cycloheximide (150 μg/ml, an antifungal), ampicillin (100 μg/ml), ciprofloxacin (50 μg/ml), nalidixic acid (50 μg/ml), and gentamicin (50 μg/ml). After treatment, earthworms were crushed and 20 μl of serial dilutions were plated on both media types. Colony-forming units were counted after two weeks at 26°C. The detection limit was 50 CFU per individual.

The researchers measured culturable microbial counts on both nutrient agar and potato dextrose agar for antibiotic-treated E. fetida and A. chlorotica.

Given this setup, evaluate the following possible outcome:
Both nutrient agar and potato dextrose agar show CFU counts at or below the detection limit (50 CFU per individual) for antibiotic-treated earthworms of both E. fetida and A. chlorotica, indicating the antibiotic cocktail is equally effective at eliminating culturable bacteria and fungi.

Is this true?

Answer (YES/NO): NO